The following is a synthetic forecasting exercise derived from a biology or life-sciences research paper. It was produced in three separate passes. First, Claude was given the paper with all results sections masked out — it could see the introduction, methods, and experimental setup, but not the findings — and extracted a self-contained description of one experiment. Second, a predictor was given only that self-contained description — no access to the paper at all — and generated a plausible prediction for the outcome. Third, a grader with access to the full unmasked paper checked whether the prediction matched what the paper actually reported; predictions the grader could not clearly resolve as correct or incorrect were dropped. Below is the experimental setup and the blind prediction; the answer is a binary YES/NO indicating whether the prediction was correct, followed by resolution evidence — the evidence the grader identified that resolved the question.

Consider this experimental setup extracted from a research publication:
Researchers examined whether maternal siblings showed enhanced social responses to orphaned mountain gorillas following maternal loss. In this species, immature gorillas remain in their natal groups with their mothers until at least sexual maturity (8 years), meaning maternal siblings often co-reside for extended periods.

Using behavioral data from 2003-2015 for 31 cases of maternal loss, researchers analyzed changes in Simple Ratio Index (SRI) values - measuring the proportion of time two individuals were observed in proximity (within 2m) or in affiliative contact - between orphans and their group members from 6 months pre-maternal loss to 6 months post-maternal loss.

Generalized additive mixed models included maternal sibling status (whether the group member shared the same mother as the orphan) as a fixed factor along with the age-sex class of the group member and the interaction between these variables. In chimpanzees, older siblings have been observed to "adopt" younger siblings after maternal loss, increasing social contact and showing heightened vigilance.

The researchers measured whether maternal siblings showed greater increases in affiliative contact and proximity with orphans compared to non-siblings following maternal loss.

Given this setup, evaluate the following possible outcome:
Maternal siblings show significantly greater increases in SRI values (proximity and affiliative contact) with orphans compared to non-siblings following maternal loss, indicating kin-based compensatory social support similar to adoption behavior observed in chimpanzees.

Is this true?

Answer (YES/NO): NO